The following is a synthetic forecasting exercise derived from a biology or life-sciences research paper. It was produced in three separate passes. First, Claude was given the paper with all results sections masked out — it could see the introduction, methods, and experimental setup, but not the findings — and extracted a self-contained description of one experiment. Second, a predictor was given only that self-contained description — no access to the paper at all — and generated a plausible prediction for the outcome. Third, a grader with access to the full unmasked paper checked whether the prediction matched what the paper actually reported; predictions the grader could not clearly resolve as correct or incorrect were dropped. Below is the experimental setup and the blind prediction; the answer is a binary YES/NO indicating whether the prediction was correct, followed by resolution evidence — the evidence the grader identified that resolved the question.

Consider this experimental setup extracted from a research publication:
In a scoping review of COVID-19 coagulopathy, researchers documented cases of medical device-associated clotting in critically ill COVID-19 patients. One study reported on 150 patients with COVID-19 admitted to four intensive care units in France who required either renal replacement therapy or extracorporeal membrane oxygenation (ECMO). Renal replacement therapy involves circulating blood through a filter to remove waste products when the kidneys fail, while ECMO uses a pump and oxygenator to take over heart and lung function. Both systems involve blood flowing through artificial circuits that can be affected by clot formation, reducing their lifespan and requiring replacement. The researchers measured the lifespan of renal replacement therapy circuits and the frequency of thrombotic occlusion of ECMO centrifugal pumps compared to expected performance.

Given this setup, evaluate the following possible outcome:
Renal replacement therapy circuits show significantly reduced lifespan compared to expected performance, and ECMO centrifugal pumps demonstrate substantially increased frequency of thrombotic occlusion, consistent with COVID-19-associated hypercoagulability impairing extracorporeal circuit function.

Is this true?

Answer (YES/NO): YES